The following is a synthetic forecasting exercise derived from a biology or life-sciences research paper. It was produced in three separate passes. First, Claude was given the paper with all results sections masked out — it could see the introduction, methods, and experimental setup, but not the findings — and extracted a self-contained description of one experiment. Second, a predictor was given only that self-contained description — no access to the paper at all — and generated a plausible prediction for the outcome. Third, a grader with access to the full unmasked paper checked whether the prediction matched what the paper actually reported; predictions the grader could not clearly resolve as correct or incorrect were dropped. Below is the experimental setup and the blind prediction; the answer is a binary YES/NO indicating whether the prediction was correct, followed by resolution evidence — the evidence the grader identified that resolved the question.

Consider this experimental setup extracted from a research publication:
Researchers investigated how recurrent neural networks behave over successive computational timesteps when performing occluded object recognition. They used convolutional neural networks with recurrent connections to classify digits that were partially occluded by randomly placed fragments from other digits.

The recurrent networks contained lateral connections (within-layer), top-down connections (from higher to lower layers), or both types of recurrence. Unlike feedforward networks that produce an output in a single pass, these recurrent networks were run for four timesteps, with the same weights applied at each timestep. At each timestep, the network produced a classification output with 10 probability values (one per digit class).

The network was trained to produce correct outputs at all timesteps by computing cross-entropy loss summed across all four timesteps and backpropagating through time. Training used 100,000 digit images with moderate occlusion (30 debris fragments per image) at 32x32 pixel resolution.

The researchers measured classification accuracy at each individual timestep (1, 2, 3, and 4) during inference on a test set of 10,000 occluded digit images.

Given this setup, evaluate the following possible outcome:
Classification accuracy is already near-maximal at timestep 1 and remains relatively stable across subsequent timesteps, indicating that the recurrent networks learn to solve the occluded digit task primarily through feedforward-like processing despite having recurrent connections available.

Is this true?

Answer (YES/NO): NO